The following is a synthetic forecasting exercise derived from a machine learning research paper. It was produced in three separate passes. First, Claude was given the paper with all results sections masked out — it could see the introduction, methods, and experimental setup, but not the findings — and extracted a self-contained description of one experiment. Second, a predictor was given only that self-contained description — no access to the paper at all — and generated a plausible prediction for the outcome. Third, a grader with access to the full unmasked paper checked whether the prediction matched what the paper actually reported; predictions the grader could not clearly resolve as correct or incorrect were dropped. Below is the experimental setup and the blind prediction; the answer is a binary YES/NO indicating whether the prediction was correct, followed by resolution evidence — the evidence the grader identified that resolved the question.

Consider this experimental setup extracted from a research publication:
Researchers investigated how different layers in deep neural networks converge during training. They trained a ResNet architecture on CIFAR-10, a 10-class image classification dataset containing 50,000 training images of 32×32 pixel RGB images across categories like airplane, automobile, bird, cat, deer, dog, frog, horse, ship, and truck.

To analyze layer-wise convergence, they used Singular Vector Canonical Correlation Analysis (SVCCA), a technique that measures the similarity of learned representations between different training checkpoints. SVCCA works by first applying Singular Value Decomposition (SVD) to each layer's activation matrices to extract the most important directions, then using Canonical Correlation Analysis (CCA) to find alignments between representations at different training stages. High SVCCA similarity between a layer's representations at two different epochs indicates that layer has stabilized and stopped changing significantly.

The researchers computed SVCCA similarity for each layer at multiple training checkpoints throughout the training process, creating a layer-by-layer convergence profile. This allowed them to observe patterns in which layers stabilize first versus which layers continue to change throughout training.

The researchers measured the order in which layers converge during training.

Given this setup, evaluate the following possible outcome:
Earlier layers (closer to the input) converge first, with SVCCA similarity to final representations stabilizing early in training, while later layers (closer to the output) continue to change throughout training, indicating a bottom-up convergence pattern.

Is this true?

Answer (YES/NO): YES